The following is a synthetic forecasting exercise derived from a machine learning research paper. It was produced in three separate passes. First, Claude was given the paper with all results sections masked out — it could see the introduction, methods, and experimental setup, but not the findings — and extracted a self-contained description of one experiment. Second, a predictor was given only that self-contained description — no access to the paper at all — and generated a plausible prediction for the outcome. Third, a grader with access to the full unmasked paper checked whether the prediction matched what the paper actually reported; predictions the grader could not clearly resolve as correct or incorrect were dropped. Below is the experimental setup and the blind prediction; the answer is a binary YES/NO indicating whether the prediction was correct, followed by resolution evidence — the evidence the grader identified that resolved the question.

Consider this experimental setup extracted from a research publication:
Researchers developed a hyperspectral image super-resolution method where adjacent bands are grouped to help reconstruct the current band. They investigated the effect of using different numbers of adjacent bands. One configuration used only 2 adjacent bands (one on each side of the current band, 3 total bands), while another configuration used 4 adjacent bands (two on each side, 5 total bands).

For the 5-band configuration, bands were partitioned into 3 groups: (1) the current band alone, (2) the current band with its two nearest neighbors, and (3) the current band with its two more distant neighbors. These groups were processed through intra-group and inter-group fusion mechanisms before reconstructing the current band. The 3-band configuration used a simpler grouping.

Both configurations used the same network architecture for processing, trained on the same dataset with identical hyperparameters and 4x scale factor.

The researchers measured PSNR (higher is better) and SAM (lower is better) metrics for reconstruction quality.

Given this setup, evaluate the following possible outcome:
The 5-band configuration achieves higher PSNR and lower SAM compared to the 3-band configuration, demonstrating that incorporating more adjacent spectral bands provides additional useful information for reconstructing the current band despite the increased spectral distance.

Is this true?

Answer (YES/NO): YES